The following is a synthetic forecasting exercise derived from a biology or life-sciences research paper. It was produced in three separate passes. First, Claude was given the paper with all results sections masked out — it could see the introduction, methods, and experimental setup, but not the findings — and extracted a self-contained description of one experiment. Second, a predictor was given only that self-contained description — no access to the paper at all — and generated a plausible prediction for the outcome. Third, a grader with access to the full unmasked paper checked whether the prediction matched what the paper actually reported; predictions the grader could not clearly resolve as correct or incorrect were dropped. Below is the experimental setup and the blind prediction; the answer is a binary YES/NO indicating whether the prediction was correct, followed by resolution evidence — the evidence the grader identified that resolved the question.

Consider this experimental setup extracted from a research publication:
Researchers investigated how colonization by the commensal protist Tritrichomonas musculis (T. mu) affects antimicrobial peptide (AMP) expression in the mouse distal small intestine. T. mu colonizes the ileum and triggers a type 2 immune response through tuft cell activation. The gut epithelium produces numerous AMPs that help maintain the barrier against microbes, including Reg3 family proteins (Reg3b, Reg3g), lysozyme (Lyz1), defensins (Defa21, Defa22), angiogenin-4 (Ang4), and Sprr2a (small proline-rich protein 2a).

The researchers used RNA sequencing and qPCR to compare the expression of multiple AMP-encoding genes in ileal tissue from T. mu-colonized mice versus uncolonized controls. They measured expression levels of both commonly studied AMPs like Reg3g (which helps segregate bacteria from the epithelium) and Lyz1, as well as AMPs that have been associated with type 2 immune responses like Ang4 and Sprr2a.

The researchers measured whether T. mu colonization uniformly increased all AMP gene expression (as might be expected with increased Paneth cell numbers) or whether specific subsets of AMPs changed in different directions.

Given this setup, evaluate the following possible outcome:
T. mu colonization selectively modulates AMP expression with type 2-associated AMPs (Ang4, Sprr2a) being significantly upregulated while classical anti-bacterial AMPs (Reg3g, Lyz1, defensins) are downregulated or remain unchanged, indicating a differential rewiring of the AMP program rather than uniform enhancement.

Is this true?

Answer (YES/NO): NO